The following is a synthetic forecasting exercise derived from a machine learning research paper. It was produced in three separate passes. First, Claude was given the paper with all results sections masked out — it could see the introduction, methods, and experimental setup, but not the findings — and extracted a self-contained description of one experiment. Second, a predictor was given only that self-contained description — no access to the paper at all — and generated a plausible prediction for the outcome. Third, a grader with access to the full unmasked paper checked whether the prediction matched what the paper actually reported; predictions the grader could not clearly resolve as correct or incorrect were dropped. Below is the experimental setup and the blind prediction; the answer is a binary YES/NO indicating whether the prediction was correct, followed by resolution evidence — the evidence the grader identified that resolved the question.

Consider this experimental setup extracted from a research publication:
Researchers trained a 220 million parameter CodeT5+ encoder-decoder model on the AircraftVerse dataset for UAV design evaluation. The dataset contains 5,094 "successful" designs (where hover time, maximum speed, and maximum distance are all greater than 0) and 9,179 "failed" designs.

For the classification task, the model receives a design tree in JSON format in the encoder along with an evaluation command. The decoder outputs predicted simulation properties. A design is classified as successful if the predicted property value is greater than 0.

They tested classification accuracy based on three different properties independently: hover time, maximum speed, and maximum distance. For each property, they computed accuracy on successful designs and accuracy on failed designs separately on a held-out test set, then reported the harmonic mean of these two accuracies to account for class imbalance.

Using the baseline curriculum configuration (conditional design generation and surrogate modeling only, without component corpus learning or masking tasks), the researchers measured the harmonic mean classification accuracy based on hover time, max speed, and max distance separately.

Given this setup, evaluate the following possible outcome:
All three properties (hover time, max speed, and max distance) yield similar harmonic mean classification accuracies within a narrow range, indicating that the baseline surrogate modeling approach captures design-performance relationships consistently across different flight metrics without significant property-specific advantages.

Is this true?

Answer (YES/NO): NO